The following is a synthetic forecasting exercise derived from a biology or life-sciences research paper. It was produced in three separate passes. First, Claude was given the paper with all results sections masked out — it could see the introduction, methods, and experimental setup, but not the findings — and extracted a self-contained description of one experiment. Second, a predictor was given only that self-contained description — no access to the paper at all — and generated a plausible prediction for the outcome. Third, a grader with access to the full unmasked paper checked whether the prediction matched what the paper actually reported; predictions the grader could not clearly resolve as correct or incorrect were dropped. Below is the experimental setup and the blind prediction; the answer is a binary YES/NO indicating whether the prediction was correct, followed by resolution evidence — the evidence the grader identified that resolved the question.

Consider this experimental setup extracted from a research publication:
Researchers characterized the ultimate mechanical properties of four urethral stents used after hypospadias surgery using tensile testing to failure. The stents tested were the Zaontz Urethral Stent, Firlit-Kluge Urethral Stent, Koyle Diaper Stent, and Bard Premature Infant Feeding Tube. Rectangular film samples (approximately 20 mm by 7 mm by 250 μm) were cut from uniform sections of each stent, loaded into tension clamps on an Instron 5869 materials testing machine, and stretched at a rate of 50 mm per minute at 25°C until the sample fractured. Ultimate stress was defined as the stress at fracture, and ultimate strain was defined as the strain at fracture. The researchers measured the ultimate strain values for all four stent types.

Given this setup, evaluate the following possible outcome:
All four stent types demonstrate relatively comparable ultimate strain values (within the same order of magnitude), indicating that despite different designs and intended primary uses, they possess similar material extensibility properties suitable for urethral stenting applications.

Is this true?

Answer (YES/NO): NO